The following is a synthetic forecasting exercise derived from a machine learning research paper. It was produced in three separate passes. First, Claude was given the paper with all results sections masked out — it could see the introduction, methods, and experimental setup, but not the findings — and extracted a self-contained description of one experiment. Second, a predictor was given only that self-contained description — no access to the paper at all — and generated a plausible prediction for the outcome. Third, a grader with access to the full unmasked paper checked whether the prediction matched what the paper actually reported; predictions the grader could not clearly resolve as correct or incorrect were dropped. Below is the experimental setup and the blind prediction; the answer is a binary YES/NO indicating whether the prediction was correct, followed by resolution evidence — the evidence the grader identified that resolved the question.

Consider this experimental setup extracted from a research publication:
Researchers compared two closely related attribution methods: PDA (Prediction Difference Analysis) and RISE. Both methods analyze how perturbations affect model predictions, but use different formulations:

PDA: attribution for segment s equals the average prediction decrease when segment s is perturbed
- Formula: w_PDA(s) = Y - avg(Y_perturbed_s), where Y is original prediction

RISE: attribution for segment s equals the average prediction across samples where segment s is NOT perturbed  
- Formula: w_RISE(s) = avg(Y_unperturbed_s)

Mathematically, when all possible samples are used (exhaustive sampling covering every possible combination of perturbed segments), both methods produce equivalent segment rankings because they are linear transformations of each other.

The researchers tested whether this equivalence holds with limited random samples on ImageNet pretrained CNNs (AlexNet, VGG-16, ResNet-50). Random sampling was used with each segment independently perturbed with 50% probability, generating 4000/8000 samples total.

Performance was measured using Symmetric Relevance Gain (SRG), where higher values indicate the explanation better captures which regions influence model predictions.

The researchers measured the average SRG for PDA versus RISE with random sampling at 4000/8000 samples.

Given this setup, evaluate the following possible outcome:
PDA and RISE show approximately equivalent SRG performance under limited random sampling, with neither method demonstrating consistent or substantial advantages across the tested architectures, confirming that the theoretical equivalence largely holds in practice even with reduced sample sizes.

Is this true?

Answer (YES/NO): YES